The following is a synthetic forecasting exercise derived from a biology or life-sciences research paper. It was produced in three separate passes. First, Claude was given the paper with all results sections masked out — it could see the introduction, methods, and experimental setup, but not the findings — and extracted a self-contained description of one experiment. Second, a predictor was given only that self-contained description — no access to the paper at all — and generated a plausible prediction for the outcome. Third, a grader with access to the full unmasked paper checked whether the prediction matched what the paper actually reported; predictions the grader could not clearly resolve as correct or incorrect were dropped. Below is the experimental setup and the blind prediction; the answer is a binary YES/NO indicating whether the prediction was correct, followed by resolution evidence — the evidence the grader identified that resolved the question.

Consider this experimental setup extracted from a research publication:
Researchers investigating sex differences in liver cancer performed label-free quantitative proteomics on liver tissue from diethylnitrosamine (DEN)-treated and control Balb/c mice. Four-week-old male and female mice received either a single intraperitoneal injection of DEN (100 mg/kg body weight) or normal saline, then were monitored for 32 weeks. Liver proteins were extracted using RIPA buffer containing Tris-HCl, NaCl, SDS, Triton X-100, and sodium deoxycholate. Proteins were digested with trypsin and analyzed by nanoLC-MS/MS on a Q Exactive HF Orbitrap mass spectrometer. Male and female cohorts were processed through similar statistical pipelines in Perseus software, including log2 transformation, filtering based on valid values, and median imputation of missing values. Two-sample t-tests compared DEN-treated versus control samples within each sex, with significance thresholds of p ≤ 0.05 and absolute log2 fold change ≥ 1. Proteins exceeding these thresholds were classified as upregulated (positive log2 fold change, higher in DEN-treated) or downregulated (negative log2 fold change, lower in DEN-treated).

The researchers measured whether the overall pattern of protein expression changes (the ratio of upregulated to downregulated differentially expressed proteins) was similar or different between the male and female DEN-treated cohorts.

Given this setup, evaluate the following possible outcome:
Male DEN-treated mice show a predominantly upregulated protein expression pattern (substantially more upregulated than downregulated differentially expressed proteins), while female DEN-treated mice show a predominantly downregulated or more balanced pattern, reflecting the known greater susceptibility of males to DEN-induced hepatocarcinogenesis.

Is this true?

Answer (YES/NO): NO